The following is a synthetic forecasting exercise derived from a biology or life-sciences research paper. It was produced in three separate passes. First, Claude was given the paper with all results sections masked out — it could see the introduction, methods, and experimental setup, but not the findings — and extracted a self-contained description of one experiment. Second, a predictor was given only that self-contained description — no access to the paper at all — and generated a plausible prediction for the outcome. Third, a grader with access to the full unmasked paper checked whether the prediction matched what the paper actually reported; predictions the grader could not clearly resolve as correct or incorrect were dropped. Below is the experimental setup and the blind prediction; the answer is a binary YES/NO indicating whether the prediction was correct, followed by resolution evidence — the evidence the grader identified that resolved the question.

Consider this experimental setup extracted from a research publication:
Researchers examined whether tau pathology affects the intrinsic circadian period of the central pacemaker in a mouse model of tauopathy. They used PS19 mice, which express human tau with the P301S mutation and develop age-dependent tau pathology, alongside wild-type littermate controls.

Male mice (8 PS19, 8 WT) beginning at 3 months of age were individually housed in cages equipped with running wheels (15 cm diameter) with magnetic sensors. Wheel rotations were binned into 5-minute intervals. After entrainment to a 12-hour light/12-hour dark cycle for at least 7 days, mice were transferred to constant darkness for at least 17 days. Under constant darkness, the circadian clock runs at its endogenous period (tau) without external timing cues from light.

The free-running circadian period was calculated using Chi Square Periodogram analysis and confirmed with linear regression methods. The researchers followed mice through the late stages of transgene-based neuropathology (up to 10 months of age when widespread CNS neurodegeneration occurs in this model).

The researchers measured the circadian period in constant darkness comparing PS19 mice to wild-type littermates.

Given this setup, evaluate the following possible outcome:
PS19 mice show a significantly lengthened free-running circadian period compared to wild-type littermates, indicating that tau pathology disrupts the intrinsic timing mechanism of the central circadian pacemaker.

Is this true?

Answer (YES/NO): NO